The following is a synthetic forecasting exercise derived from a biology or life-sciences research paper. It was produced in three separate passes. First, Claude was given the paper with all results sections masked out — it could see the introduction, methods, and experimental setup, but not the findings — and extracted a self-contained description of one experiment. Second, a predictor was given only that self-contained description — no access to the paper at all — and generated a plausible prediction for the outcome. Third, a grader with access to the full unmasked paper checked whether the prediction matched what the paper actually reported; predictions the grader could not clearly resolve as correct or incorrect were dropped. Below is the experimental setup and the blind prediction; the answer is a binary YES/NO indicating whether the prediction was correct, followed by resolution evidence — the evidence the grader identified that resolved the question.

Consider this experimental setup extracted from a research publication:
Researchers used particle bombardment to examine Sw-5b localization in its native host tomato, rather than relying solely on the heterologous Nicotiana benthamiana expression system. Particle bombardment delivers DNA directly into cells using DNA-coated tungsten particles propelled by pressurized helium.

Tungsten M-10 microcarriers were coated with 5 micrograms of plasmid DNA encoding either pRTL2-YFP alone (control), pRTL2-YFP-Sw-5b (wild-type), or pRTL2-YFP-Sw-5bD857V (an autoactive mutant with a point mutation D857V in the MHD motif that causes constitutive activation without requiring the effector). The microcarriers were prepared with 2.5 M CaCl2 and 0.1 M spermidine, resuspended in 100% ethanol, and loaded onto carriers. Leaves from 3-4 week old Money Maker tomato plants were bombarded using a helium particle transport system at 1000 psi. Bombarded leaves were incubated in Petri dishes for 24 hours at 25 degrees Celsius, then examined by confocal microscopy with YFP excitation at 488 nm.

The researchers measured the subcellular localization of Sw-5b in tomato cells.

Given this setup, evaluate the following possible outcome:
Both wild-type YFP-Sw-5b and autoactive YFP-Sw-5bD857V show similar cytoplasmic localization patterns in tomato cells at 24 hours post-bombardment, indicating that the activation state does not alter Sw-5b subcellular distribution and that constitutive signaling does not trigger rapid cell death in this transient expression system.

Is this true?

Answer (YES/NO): NO